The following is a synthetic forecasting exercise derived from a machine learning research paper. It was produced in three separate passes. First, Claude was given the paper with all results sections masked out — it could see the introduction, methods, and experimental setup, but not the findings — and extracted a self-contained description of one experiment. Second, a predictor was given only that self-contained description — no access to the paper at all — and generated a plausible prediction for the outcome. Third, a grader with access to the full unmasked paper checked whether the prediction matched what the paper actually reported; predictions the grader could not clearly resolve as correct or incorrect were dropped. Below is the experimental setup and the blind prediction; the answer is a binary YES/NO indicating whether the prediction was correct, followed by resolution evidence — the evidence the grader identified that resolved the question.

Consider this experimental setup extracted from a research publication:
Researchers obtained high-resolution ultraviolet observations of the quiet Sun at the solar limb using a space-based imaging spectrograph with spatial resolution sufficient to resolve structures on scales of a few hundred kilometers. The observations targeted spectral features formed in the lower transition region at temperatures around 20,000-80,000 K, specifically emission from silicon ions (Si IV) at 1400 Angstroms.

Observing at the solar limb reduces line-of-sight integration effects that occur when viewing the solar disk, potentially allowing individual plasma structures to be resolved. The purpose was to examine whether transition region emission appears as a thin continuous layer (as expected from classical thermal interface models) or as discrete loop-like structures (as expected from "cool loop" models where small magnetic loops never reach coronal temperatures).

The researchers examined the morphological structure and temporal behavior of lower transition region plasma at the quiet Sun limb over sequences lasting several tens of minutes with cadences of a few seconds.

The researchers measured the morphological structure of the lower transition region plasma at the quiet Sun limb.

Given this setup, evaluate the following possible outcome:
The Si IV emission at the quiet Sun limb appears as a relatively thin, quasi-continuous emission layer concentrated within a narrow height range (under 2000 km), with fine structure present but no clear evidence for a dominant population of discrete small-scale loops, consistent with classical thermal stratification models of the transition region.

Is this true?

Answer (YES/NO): NO